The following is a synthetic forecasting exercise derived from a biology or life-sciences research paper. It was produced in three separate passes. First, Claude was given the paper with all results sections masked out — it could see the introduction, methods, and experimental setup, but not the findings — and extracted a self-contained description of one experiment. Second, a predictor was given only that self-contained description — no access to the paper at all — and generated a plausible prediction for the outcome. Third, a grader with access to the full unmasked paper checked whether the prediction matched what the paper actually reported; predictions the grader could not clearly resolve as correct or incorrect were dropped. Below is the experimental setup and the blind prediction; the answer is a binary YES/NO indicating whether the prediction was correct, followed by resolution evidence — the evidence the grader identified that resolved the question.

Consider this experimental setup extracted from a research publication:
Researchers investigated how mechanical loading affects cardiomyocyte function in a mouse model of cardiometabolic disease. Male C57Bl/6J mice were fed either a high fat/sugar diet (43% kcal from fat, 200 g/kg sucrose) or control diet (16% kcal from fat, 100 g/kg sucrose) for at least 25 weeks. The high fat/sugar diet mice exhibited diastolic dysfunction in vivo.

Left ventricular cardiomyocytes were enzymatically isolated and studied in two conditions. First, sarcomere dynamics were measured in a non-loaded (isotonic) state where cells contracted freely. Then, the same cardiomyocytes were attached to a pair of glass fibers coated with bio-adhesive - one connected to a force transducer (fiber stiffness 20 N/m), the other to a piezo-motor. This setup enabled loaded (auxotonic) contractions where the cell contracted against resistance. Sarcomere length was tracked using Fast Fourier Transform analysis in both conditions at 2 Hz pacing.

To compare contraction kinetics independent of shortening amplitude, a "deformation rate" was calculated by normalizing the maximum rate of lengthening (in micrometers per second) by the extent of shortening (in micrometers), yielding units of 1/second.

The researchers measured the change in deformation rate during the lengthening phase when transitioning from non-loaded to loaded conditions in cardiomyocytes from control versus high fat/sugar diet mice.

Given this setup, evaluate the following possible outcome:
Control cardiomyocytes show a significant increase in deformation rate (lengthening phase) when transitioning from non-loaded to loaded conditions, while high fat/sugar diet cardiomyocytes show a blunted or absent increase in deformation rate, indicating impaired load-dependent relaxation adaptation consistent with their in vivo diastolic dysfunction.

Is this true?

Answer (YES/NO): NO